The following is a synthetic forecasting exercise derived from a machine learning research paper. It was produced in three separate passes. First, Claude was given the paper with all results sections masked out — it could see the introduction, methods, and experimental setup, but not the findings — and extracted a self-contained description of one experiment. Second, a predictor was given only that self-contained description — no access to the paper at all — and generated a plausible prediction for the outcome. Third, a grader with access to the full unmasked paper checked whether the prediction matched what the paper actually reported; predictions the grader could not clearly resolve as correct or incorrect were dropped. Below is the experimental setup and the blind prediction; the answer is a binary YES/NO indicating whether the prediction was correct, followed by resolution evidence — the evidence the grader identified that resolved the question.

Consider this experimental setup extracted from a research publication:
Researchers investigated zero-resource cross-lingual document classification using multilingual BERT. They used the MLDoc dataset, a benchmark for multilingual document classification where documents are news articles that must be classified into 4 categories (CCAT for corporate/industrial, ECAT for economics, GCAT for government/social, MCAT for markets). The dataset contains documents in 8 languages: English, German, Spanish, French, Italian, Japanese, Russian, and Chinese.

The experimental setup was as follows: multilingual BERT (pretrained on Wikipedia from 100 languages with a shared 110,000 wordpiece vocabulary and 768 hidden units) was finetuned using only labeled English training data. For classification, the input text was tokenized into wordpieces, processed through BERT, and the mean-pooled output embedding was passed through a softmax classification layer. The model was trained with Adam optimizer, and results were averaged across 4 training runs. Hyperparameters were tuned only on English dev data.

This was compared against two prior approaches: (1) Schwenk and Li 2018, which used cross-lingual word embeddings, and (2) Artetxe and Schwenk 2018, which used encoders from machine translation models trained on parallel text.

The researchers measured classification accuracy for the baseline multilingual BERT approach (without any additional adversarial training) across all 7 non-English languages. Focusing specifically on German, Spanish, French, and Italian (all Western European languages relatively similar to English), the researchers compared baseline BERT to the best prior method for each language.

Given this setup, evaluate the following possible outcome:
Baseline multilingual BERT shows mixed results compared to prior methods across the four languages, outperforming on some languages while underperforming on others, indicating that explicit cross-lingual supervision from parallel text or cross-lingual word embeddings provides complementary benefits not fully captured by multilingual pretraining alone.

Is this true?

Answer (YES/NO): NO